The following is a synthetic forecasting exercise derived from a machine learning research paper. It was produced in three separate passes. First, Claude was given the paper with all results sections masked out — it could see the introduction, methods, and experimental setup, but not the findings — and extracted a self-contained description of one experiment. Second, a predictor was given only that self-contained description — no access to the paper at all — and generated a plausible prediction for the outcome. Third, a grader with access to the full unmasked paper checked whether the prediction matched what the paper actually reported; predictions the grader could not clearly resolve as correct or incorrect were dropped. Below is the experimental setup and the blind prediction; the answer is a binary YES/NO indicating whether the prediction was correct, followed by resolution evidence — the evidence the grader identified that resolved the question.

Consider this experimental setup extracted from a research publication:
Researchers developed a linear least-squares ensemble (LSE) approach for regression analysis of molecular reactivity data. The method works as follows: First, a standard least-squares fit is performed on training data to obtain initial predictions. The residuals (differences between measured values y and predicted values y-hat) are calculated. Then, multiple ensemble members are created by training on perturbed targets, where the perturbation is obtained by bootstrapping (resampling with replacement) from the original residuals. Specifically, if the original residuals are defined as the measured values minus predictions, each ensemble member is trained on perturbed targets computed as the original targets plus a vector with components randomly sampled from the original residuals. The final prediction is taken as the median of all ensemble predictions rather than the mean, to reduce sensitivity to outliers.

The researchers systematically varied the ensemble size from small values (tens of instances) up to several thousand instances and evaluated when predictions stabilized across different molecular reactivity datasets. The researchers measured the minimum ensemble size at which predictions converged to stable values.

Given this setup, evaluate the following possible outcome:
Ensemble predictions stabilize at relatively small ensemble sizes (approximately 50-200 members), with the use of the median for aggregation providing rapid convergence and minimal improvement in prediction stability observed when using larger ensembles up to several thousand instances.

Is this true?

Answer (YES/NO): NO